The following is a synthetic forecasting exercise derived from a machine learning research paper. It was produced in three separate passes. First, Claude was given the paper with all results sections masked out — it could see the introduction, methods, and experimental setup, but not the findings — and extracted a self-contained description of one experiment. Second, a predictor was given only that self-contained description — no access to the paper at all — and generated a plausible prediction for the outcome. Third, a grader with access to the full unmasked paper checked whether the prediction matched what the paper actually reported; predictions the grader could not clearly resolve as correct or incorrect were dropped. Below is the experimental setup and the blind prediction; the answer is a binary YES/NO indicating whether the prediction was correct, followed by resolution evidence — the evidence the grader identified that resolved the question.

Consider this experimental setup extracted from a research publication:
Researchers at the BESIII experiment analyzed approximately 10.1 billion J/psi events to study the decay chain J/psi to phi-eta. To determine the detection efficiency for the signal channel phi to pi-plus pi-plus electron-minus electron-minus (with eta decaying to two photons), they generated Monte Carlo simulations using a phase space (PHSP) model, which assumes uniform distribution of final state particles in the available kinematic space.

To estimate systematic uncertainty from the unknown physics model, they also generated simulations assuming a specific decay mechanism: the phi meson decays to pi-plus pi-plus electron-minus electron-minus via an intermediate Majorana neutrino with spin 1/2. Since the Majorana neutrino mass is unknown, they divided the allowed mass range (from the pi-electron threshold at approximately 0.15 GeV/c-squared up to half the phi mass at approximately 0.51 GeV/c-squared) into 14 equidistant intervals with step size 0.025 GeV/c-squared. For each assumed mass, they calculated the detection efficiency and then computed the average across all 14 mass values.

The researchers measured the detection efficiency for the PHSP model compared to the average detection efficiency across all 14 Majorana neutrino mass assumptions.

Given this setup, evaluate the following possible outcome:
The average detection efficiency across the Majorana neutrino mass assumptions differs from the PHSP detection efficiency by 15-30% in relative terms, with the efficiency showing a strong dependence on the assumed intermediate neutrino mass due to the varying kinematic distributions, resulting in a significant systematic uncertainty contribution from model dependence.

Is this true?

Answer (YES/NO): NO